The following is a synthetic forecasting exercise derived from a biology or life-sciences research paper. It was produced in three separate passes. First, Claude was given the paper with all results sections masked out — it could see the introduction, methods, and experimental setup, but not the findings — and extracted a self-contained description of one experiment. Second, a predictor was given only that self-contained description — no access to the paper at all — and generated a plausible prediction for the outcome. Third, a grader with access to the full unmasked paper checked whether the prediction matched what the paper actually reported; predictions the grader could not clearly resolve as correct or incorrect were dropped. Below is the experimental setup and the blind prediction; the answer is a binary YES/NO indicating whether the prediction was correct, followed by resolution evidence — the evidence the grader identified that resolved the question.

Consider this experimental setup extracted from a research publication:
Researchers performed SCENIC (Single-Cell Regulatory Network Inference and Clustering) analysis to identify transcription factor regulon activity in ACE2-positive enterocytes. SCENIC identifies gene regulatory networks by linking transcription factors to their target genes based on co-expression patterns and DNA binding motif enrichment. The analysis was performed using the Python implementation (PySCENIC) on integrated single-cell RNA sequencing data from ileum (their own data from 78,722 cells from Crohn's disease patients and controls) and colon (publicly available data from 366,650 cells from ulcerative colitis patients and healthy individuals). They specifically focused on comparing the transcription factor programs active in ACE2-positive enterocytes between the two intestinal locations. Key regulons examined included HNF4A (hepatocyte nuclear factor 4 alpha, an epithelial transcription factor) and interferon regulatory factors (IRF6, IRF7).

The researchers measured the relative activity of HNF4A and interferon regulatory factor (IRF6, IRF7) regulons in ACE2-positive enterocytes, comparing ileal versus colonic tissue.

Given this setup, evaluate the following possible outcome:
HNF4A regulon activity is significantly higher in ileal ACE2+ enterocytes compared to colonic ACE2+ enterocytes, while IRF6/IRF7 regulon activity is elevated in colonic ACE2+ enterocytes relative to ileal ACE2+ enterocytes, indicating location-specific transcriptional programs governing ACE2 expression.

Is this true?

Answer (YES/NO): YES